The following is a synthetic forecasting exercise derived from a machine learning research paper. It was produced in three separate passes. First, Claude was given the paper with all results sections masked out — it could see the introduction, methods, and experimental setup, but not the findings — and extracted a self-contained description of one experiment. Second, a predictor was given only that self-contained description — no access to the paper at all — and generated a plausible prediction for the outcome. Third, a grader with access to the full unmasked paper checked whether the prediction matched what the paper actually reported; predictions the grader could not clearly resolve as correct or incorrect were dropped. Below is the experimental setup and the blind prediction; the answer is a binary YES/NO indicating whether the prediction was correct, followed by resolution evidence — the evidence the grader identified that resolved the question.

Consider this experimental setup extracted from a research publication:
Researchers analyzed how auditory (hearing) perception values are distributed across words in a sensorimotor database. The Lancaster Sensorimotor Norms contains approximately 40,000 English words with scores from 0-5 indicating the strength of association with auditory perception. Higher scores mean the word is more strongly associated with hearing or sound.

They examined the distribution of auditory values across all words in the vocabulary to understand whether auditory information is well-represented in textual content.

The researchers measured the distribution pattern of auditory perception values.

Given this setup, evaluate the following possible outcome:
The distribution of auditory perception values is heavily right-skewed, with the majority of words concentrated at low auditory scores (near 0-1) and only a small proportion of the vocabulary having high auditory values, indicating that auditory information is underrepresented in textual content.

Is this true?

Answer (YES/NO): NO